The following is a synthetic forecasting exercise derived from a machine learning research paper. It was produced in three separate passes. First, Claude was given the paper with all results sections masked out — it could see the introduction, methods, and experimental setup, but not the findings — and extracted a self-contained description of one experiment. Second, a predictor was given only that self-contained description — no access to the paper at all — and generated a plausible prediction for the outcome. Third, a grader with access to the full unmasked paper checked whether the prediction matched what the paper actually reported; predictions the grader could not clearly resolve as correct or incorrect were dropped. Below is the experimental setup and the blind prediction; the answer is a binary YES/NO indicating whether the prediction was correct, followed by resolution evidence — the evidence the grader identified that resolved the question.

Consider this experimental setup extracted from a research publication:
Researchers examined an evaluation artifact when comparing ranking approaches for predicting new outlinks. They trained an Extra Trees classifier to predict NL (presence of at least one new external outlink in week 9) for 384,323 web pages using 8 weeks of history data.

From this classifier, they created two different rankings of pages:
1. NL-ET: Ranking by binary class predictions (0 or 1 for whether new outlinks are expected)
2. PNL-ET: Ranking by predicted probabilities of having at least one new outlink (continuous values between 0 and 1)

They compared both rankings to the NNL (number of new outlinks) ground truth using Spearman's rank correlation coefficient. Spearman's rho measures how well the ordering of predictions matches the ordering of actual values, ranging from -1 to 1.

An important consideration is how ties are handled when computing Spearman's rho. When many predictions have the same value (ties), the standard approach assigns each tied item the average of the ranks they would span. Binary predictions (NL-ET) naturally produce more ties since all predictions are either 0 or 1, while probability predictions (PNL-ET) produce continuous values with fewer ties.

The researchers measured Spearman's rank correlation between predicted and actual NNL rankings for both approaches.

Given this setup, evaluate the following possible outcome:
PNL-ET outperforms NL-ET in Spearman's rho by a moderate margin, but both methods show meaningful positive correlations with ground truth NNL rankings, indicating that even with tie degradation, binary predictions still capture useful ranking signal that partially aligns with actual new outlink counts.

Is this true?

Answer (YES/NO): NO